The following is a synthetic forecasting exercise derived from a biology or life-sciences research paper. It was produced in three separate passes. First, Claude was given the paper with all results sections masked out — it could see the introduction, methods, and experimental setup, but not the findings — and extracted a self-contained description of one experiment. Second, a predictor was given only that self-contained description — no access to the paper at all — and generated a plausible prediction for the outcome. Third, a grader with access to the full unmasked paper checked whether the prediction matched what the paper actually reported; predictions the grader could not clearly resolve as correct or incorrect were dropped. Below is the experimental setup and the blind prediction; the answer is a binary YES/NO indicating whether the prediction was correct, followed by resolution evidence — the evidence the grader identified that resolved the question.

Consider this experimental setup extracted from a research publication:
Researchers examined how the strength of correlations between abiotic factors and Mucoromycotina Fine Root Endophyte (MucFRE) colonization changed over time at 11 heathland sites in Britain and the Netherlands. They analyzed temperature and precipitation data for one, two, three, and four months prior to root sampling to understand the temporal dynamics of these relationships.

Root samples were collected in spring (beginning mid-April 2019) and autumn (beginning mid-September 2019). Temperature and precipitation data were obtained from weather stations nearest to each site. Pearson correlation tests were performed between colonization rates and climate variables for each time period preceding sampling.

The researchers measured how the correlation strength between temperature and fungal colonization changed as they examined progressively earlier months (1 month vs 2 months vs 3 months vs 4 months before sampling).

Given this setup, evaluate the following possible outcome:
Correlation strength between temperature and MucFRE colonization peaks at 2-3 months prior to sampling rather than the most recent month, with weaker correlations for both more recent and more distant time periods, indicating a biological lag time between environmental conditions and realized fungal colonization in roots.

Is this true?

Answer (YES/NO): NO